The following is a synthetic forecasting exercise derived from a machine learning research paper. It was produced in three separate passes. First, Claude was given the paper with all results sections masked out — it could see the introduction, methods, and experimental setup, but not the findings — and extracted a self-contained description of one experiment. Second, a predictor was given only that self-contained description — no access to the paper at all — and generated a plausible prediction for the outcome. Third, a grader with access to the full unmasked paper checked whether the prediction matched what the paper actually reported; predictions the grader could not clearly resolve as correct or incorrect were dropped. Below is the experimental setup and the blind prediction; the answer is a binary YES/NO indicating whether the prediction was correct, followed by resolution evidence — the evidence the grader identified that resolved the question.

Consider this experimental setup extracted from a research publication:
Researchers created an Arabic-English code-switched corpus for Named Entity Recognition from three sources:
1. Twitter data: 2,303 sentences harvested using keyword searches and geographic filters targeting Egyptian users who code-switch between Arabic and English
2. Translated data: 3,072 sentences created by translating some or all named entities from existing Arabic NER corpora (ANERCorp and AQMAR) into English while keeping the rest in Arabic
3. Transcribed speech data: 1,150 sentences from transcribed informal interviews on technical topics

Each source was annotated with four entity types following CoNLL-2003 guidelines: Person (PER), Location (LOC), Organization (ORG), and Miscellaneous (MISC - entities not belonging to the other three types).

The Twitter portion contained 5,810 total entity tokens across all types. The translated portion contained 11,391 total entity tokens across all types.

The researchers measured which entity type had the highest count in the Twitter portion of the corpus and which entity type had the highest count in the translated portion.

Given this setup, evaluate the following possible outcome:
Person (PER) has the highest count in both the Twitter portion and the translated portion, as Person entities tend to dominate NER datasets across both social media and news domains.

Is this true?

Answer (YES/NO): NO